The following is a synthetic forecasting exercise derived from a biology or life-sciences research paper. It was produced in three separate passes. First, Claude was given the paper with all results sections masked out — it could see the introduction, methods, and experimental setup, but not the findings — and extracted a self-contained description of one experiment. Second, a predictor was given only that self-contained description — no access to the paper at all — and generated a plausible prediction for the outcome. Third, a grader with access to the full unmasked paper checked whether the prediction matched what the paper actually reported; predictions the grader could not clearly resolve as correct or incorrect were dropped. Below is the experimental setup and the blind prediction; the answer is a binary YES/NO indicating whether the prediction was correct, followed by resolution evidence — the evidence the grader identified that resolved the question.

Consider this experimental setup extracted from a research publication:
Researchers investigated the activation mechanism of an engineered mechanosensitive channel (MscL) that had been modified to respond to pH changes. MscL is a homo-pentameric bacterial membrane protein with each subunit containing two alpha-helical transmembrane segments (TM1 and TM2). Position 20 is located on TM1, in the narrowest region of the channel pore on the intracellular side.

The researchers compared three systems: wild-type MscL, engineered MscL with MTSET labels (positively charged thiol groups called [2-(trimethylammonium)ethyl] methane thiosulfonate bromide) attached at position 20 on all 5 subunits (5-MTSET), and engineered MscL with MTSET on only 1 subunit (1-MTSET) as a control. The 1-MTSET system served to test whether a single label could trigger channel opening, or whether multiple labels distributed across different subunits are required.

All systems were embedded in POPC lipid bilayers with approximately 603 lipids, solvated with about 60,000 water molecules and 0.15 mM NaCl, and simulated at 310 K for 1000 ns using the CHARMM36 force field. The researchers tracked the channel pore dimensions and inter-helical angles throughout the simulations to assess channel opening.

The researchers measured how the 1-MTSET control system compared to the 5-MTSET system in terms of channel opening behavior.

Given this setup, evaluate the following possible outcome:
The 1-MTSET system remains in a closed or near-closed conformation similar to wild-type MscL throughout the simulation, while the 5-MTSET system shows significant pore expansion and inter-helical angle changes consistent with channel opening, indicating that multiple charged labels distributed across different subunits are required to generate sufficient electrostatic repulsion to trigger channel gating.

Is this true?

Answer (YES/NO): NO